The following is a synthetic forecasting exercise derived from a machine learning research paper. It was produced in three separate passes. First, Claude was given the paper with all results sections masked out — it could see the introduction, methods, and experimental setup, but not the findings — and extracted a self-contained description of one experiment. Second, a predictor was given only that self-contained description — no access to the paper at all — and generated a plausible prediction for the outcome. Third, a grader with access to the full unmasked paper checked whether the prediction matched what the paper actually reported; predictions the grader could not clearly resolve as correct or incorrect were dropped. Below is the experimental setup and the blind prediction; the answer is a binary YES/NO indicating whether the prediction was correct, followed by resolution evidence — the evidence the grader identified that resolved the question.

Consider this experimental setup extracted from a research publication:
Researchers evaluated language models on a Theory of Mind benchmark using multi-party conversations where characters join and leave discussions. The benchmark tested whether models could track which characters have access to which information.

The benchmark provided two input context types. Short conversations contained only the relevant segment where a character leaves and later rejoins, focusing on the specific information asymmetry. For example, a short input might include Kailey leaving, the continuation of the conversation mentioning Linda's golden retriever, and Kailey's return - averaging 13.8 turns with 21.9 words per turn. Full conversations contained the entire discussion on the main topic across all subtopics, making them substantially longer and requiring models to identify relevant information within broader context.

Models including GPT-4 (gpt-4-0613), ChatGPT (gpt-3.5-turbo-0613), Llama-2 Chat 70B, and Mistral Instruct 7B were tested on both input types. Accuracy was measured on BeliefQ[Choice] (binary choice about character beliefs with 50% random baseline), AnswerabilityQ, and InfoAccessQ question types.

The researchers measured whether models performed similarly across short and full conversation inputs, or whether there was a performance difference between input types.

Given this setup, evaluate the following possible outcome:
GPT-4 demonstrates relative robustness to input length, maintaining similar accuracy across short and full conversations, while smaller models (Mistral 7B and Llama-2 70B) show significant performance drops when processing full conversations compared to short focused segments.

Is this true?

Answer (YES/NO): NO